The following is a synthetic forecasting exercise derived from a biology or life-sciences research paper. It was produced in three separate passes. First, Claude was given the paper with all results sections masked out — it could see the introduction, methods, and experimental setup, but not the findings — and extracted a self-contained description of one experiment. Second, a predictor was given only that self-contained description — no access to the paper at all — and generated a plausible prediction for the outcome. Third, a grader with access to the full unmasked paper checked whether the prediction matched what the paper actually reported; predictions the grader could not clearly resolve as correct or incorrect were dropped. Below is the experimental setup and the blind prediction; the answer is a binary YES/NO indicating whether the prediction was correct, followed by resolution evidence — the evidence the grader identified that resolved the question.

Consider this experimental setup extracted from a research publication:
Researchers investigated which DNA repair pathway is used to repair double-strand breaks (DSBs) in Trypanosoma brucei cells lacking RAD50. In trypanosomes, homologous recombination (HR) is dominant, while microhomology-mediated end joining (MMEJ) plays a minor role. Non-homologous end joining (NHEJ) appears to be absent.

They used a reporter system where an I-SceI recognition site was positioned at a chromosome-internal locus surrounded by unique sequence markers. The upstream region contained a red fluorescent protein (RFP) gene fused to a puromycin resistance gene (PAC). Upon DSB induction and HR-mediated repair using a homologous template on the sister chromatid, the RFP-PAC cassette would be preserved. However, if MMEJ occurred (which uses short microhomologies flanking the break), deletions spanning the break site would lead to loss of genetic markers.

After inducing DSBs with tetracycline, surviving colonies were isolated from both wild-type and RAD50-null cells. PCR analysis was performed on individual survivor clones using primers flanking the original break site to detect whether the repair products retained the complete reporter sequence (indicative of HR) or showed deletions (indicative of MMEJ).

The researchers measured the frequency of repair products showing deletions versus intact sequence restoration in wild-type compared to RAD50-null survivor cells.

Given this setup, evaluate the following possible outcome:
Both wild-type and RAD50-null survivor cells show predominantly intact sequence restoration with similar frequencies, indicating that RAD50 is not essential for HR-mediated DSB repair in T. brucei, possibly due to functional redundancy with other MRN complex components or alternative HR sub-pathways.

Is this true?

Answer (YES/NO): NO